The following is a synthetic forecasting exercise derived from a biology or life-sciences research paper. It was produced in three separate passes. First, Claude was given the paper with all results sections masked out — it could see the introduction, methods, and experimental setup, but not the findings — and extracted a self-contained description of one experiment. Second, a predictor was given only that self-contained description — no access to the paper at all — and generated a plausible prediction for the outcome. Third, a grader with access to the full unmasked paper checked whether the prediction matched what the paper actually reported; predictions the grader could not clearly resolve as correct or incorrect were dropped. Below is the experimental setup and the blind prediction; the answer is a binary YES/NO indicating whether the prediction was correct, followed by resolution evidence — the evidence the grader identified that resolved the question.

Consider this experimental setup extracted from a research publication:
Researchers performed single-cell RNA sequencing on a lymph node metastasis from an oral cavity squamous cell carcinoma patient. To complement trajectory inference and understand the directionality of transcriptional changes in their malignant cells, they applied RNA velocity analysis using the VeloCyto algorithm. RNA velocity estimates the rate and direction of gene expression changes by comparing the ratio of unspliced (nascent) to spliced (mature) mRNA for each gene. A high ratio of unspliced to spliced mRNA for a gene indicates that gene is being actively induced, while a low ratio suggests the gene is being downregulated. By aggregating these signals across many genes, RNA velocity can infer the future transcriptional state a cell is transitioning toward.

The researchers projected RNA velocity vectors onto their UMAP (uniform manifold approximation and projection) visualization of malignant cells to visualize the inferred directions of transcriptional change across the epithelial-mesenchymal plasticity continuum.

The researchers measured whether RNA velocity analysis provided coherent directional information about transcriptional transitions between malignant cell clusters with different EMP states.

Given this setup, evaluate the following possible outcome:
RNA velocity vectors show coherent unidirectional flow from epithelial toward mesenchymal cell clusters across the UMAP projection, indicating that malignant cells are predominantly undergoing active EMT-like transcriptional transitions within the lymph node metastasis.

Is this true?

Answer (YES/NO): NO